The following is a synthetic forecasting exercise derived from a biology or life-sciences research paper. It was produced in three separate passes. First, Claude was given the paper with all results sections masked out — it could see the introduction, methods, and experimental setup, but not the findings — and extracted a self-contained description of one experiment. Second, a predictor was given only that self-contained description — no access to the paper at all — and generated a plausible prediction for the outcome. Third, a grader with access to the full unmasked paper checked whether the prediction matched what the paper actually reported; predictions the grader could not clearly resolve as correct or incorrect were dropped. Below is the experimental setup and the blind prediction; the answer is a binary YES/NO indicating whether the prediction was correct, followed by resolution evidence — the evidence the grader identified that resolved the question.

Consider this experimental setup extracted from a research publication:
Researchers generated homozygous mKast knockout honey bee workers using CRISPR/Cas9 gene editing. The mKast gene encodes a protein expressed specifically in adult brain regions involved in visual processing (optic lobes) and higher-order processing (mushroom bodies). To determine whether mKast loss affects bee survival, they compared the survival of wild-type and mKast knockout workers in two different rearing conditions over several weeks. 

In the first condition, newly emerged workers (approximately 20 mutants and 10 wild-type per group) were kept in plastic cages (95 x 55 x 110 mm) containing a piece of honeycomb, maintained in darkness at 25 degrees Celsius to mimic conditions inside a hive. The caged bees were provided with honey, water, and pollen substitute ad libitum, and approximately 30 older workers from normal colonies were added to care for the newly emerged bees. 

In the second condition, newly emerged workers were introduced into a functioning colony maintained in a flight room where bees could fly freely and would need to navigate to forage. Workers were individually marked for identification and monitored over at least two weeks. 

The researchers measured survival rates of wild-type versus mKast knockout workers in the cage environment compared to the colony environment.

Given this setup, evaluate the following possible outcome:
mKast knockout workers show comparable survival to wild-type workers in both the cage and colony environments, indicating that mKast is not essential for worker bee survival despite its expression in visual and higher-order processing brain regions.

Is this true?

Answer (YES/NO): NO